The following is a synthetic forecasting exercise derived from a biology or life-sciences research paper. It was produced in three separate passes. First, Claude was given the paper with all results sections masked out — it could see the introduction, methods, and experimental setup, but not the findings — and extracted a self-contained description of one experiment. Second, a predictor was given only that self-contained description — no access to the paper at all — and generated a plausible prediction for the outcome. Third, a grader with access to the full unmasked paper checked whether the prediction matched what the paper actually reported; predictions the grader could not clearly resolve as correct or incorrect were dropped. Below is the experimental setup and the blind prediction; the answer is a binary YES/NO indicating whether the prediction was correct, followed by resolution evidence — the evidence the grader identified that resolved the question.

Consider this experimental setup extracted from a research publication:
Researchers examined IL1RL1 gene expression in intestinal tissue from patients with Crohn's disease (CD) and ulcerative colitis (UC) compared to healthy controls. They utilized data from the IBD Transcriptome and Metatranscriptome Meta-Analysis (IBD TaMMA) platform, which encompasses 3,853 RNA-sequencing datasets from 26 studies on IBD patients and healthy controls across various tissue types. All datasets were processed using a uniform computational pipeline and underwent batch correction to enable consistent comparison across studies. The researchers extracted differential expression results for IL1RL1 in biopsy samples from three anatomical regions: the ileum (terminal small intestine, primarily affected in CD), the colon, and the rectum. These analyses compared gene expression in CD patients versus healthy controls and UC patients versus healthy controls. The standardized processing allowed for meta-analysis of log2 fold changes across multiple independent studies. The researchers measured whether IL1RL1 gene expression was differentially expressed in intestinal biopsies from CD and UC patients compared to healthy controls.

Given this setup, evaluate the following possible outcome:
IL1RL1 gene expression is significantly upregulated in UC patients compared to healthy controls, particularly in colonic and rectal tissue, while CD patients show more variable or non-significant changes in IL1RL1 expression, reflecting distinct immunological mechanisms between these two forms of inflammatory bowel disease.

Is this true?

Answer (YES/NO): NO